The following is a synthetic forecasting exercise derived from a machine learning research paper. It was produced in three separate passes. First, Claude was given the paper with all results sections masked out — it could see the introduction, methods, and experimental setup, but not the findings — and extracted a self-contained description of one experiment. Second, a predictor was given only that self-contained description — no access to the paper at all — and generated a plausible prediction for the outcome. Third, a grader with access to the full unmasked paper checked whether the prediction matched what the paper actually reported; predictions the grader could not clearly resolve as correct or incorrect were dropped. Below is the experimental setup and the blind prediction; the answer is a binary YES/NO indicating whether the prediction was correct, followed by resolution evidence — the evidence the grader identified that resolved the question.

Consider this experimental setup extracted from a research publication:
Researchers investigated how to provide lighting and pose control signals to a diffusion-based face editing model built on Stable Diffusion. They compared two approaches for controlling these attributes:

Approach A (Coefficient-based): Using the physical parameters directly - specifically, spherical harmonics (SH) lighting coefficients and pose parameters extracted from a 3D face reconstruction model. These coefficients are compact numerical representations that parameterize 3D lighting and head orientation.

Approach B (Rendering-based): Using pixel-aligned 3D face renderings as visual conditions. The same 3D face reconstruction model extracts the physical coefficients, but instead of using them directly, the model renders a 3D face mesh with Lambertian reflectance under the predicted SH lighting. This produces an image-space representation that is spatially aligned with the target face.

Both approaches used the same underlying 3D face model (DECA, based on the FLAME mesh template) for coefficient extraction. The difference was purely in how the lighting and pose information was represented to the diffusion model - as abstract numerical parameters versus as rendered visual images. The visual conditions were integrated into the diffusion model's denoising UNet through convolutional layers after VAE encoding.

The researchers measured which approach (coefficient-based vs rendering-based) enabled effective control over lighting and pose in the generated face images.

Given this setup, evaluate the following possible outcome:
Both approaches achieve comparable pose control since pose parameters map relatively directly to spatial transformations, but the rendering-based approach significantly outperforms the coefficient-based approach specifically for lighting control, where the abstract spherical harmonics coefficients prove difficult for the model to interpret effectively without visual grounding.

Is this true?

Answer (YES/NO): NO